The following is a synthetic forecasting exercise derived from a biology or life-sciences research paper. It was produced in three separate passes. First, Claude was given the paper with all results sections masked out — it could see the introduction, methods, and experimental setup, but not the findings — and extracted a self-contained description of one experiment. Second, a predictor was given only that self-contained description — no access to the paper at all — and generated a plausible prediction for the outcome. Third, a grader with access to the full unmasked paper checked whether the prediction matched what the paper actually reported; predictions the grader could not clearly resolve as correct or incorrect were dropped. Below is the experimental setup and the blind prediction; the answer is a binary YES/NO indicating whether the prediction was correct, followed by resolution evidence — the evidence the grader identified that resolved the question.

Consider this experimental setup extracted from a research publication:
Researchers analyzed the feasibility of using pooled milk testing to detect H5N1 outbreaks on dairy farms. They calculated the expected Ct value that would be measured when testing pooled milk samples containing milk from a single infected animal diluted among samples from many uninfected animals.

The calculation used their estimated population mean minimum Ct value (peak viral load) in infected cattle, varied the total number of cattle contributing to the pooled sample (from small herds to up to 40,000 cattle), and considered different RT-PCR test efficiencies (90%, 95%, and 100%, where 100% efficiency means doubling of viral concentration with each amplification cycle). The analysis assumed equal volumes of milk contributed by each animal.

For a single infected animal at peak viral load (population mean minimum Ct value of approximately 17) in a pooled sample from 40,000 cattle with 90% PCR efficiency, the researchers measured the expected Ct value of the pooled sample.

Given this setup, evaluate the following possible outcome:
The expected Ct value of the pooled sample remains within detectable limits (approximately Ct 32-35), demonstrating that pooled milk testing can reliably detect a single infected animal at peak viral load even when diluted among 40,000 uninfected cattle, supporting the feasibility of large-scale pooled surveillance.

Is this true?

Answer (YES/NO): YES